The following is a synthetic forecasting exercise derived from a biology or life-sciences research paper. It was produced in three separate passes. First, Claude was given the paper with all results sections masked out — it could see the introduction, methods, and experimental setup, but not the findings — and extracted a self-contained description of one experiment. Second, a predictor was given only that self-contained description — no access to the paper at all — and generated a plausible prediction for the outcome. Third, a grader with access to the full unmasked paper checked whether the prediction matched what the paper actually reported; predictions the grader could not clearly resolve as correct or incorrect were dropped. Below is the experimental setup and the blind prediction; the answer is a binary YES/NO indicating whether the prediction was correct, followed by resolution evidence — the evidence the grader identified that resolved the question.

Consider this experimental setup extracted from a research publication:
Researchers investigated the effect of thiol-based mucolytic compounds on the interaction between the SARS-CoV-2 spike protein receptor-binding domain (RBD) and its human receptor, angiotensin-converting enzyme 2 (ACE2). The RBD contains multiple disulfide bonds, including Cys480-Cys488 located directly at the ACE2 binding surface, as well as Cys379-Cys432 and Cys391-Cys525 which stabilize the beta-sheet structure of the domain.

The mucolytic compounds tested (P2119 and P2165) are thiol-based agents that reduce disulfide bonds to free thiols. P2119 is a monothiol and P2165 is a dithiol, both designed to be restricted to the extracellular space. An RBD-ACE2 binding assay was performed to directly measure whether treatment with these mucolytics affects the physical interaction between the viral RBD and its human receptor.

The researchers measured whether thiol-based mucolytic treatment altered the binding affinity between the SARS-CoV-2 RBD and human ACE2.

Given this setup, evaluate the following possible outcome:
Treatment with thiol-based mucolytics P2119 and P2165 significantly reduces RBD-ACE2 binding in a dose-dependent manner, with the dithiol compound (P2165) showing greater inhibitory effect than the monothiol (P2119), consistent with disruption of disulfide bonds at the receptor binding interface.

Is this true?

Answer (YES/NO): NO